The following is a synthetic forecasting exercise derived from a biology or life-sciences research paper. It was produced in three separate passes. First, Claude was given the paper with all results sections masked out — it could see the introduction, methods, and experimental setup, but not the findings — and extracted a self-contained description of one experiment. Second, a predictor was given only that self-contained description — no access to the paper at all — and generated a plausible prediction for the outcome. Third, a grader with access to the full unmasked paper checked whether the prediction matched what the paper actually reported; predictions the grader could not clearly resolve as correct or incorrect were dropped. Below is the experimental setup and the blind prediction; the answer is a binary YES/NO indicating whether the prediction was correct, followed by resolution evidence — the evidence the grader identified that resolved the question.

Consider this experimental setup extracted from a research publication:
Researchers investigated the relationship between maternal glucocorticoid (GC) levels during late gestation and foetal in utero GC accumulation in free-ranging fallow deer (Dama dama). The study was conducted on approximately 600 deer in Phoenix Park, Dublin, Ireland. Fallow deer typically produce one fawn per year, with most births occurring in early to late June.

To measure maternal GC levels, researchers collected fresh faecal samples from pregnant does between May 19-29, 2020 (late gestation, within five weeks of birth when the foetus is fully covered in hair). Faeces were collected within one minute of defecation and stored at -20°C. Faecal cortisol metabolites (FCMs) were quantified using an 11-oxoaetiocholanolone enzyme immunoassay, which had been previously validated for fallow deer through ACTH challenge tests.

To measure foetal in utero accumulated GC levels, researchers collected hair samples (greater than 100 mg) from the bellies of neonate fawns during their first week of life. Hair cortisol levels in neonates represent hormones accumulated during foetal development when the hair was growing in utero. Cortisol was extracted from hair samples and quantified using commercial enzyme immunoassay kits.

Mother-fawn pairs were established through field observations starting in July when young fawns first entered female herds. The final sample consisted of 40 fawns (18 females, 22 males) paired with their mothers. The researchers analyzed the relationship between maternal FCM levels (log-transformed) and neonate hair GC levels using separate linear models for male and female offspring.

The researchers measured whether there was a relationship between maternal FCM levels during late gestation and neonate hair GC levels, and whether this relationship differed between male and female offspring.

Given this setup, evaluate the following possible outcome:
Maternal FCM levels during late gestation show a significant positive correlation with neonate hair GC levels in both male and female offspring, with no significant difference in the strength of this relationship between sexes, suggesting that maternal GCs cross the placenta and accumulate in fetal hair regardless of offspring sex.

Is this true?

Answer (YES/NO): NO